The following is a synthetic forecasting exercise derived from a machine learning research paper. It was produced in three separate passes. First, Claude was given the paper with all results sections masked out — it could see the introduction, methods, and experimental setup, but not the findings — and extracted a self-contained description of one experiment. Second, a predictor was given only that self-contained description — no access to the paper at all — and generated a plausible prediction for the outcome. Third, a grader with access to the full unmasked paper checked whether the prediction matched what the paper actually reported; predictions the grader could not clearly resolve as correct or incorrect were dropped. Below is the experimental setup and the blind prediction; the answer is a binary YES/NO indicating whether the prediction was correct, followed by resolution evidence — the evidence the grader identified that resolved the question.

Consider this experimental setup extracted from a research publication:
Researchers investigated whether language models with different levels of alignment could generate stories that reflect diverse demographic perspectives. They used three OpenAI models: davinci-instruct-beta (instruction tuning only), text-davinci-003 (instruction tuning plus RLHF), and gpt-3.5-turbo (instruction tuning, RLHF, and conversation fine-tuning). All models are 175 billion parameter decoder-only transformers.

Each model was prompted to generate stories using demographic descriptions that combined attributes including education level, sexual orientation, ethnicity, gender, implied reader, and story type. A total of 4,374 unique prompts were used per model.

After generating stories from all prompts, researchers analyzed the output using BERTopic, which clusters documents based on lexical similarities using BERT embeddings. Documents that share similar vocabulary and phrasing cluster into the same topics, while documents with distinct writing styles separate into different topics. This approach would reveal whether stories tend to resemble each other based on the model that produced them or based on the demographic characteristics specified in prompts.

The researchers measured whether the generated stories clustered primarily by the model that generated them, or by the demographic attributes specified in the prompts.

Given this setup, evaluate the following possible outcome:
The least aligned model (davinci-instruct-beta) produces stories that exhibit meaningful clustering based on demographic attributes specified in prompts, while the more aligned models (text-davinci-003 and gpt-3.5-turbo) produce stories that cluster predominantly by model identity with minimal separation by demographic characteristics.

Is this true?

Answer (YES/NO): NO